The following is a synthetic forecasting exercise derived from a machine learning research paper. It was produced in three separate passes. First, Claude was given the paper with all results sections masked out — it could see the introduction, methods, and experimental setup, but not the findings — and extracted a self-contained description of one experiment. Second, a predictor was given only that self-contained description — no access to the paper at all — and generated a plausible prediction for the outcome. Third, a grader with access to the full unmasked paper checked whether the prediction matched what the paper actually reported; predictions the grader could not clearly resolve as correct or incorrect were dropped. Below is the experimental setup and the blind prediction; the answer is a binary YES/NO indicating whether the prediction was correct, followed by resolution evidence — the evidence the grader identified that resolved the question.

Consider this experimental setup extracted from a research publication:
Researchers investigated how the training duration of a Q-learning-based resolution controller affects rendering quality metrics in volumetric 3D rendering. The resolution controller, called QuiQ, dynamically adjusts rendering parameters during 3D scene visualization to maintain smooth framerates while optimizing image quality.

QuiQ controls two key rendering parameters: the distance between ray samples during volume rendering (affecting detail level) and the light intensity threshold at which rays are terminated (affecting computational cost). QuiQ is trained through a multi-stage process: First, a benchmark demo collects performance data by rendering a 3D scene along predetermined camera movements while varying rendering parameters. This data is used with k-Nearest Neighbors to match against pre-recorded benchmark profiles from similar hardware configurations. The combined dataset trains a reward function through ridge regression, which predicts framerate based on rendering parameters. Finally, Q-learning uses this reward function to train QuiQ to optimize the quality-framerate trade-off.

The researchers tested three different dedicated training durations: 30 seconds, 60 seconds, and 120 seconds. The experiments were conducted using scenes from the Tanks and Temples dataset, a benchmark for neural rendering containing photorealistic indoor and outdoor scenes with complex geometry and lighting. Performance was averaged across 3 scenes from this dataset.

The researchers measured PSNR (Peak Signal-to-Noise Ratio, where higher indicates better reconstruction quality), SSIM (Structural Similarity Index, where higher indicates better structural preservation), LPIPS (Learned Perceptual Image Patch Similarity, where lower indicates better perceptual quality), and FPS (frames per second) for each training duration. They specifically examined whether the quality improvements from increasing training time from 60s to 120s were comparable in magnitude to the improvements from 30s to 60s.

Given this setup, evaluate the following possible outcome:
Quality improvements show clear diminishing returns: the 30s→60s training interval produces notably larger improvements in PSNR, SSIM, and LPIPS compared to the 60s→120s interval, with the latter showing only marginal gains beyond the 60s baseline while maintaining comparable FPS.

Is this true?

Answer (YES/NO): YES